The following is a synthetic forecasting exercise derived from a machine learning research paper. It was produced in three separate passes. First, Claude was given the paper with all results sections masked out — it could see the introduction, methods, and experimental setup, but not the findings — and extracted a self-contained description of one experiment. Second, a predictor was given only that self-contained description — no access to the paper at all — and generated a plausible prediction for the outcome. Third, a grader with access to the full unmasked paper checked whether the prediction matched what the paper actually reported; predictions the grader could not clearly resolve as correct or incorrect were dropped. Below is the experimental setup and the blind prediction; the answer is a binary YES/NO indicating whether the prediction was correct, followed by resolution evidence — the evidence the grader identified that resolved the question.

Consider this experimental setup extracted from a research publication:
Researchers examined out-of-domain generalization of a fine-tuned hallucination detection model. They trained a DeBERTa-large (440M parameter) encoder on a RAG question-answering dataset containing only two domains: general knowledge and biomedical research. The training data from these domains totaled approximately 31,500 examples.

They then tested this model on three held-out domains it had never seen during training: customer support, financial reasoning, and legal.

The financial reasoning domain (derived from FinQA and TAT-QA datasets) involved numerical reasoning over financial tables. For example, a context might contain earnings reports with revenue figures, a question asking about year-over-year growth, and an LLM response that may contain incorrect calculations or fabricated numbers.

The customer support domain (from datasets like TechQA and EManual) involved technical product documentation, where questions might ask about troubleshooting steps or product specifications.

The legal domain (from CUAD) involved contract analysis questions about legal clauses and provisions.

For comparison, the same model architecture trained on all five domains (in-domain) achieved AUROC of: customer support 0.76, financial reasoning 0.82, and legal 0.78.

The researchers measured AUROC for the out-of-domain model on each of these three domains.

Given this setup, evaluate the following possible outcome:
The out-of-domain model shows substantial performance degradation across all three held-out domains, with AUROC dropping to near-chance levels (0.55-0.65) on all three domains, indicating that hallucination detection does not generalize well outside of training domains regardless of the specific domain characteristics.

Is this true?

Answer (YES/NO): NO